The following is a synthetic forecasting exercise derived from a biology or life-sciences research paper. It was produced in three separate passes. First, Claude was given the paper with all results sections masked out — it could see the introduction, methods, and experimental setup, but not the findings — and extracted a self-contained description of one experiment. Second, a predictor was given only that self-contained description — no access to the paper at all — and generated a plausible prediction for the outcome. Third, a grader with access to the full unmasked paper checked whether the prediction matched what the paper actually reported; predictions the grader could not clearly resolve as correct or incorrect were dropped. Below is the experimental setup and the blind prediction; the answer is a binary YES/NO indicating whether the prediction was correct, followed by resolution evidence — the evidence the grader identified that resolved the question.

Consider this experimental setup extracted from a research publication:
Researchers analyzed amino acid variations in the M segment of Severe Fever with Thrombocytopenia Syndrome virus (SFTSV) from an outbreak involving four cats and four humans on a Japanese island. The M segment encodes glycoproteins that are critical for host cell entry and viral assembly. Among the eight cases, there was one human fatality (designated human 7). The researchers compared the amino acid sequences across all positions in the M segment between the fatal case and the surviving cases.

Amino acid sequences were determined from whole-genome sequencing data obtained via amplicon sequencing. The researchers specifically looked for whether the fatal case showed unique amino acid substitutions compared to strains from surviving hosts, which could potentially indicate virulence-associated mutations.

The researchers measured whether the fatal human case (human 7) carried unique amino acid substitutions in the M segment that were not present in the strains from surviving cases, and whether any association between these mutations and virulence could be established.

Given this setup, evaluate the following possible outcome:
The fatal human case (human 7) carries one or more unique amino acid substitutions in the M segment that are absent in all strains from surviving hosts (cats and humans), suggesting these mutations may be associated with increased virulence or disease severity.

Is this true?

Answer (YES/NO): NO